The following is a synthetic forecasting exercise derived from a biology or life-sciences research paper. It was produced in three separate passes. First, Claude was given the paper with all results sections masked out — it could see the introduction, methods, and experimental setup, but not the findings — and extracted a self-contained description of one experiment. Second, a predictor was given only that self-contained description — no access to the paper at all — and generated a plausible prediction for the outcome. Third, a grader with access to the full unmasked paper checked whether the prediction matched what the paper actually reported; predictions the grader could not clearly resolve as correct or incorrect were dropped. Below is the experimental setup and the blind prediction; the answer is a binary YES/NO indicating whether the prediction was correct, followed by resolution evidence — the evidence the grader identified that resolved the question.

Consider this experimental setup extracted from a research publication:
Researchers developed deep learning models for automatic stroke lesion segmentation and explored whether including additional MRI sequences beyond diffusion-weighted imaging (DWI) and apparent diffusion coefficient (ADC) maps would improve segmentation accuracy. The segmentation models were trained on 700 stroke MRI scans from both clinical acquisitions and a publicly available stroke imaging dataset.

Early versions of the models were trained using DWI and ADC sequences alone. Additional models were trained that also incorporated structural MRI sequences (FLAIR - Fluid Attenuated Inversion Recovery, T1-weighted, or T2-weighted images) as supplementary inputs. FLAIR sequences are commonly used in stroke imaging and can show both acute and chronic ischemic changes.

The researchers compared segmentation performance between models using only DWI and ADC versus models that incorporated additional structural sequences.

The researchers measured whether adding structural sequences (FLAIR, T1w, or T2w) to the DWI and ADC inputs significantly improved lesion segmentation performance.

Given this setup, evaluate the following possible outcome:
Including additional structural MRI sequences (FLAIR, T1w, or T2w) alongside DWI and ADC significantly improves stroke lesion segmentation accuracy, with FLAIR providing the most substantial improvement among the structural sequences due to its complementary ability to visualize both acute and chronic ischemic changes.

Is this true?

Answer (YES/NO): NO